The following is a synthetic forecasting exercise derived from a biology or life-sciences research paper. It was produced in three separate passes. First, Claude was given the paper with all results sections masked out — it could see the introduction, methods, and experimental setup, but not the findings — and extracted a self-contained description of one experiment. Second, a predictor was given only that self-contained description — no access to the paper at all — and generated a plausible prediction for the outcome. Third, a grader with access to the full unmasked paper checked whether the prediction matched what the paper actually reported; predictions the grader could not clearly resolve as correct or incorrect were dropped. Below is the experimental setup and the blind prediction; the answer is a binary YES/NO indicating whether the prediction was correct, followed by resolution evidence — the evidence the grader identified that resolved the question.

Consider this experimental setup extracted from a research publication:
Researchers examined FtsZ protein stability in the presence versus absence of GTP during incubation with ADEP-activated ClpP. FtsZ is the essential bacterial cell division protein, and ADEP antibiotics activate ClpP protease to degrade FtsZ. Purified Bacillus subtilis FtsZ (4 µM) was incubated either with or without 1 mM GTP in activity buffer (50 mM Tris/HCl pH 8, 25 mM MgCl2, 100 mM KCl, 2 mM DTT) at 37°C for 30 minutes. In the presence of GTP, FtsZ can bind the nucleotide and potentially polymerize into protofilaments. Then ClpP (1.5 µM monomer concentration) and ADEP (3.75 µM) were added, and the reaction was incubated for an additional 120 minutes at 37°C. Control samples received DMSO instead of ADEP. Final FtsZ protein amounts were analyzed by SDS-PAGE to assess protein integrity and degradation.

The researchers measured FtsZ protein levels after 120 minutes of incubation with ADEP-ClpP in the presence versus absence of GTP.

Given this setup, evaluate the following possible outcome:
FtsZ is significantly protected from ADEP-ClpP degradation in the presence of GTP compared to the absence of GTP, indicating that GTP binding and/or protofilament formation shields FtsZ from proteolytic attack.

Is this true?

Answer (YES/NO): YES